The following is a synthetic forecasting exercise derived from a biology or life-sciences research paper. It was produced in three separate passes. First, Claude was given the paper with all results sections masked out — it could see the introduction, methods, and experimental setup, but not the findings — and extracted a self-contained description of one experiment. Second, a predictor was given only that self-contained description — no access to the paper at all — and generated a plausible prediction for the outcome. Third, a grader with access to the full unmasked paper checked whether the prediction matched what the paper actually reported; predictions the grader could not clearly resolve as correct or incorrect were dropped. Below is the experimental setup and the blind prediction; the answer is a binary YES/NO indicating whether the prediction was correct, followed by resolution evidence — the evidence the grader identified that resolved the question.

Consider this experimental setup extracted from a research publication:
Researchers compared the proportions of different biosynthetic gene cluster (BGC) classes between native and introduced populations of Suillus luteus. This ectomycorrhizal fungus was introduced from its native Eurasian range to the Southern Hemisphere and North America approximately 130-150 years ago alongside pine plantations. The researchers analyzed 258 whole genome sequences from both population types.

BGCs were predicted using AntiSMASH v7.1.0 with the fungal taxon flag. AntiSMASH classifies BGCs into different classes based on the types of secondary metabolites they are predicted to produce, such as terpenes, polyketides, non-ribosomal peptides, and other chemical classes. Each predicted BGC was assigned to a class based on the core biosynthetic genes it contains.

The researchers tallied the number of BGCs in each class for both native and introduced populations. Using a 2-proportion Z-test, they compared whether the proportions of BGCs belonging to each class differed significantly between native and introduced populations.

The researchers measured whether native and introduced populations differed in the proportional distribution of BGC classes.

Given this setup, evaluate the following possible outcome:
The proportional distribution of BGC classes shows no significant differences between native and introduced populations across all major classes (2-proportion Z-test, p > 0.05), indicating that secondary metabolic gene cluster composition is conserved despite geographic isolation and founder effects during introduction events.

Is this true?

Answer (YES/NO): NO